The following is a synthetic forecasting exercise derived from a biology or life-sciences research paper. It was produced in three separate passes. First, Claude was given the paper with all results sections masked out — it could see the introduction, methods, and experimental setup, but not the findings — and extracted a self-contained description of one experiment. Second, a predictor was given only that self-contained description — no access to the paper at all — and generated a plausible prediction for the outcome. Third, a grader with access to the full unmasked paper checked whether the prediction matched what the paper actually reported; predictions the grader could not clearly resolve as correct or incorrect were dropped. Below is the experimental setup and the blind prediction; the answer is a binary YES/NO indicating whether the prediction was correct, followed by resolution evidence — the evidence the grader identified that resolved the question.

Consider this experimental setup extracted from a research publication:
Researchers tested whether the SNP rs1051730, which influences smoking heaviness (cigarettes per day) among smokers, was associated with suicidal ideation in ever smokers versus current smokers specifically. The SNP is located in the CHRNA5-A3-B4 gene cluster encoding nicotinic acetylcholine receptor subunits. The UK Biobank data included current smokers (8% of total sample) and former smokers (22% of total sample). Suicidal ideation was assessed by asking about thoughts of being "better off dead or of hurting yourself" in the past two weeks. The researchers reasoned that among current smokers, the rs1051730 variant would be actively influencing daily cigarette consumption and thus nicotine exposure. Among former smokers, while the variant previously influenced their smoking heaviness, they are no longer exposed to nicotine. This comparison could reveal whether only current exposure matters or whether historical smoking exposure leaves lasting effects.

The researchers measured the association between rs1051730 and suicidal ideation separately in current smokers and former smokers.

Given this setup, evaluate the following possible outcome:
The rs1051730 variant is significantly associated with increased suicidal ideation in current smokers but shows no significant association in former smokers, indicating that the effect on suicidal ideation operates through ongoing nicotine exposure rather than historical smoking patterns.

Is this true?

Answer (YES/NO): NO